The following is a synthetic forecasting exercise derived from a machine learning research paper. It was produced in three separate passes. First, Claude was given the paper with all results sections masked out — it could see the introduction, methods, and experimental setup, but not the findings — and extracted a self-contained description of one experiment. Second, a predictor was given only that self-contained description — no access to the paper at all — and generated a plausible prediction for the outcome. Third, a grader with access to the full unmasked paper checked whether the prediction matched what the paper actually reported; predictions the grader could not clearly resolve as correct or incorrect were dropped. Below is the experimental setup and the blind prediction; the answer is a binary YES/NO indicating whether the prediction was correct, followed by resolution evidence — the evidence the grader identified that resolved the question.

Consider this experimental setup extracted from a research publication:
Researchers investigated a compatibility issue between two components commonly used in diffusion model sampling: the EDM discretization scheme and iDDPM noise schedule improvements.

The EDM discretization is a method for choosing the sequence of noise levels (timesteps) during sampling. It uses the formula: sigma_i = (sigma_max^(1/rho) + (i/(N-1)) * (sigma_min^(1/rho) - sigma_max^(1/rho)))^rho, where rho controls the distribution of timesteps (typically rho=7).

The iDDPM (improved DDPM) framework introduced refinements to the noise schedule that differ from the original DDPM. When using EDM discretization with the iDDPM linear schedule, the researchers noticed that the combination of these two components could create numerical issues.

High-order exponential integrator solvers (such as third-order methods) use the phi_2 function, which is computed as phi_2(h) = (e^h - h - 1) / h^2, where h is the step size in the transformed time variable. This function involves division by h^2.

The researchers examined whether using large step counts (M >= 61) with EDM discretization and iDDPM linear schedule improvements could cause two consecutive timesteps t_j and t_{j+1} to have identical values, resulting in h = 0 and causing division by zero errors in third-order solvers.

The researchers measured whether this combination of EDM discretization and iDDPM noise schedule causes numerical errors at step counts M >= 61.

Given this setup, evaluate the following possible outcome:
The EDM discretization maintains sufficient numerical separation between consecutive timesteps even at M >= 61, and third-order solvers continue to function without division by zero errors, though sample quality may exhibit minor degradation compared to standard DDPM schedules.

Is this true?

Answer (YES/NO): NO